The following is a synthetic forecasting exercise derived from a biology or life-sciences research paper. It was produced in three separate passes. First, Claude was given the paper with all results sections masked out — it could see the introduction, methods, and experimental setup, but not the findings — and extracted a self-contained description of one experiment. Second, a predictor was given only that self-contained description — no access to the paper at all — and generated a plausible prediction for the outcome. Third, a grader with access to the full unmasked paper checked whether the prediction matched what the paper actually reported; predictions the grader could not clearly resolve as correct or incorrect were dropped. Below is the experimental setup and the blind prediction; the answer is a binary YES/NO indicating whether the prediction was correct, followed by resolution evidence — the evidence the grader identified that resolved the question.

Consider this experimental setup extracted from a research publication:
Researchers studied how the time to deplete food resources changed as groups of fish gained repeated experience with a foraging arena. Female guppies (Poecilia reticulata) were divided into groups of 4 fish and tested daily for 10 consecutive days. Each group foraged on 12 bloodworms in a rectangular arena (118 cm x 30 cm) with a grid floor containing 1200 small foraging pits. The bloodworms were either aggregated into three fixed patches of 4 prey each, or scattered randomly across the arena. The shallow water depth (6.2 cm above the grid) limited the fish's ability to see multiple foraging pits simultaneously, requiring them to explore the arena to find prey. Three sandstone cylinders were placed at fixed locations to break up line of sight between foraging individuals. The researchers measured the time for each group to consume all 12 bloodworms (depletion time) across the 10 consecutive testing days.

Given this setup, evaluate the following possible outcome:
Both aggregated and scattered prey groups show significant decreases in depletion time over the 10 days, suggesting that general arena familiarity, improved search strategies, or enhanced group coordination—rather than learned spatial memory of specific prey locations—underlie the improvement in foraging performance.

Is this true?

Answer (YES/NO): YES